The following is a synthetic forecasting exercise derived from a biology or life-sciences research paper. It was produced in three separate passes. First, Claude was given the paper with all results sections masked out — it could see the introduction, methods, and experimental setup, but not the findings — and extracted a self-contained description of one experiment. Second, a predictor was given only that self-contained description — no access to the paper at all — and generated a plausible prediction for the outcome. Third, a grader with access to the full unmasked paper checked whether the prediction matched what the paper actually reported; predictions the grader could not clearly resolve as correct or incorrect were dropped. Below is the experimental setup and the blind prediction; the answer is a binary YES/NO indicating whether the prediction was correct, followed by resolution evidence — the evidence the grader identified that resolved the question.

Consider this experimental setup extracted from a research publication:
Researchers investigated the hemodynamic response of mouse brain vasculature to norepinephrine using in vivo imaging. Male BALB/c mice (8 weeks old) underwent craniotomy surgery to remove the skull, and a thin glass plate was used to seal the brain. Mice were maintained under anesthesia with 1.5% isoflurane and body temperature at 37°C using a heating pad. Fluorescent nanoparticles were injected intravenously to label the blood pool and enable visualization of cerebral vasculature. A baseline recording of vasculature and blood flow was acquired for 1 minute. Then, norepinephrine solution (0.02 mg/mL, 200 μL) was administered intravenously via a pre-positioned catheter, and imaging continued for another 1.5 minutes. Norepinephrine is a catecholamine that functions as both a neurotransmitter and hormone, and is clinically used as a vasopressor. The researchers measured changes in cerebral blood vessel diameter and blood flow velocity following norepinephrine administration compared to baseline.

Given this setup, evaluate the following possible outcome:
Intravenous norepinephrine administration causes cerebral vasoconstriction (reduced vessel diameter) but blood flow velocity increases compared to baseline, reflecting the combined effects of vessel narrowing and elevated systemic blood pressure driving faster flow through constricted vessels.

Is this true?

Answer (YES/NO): YES